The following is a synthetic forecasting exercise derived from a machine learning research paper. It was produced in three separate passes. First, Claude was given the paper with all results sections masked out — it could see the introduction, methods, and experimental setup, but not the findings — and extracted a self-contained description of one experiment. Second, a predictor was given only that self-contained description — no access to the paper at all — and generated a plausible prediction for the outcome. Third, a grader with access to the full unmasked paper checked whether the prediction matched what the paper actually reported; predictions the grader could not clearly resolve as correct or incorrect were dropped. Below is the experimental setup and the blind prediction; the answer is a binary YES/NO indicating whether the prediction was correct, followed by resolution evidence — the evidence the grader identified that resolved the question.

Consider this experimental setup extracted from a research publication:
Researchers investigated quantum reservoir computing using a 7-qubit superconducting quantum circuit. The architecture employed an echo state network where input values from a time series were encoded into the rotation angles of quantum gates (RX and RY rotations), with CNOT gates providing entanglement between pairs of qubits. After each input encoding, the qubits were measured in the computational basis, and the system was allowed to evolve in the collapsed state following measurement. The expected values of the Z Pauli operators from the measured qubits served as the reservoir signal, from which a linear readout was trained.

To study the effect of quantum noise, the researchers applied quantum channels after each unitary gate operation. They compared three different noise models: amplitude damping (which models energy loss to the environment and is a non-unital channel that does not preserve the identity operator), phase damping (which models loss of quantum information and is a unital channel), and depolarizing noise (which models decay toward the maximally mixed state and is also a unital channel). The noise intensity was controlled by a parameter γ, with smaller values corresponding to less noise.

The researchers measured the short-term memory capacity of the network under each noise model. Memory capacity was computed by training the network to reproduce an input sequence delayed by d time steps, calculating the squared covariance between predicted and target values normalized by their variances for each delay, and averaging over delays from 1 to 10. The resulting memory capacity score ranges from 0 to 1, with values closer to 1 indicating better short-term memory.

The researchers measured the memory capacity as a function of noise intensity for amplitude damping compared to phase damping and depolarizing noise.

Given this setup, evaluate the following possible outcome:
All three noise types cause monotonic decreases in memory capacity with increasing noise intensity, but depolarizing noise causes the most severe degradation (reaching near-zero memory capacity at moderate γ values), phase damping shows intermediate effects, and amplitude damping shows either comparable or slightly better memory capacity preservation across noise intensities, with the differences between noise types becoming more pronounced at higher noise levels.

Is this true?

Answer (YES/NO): NO